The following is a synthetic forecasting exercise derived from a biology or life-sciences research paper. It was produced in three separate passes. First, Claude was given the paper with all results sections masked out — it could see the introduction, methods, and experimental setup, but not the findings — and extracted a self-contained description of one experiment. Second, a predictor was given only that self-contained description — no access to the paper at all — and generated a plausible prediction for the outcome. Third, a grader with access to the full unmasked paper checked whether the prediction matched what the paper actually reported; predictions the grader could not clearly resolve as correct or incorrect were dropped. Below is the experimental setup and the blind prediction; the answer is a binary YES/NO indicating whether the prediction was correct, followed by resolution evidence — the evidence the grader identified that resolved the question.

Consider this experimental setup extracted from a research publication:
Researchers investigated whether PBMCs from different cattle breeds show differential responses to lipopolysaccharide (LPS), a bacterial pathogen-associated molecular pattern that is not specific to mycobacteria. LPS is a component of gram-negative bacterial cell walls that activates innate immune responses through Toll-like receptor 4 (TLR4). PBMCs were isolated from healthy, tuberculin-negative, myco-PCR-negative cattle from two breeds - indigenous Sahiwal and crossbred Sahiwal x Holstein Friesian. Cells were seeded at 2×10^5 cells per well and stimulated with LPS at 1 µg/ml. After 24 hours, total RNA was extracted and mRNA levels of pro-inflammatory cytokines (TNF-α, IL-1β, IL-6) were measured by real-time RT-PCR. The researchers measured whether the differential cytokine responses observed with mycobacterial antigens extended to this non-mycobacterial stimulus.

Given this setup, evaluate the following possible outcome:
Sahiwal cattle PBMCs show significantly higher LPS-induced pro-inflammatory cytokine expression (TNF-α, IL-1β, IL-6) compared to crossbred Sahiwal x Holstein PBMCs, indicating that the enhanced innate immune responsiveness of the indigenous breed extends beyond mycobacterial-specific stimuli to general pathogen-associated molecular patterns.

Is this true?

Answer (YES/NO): NO